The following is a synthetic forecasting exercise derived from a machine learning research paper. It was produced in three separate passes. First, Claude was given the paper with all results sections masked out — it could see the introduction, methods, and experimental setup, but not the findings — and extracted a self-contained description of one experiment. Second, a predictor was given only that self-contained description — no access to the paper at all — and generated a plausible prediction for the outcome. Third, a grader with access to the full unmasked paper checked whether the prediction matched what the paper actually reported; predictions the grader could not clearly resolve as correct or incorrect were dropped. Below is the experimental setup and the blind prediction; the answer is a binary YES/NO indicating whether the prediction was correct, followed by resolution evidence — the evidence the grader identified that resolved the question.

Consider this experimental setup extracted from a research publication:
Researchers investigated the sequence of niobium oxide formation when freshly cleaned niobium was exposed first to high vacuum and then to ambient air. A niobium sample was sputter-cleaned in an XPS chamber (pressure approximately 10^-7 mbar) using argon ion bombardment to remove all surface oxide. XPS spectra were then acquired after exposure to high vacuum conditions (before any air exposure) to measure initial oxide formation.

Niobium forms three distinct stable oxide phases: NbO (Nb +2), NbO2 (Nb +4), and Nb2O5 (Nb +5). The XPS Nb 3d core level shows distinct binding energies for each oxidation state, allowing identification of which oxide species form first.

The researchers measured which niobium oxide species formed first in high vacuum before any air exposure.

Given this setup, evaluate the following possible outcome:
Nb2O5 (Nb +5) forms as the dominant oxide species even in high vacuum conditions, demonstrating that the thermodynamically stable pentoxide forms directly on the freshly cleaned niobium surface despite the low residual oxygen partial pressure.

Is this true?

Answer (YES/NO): NO